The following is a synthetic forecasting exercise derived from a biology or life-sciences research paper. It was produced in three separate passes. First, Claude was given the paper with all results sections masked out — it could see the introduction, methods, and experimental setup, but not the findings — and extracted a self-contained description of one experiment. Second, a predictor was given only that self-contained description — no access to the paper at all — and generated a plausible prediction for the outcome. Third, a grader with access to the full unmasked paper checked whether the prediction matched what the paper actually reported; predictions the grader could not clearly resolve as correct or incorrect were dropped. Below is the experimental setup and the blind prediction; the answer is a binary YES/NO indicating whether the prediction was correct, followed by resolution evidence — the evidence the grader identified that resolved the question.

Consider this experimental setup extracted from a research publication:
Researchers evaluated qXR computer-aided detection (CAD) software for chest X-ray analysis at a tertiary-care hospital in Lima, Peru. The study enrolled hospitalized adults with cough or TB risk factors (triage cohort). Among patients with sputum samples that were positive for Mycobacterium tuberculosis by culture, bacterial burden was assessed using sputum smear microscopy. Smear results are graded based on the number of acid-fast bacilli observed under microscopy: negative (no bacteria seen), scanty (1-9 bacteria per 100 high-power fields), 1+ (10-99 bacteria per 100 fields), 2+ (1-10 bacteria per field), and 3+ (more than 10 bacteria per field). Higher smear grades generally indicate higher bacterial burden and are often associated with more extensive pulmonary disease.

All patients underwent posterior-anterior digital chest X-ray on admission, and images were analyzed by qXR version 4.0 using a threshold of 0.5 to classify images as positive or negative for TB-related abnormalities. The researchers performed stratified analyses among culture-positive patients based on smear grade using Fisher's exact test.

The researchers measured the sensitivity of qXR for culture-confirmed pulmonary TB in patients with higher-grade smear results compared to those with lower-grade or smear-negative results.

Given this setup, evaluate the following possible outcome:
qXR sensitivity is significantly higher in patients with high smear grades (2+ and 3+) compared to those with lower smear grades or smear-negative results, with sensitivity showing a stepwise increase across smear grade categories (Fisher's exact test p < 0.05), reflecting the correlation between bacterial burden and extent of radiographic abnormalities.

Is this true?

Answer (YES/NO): NO